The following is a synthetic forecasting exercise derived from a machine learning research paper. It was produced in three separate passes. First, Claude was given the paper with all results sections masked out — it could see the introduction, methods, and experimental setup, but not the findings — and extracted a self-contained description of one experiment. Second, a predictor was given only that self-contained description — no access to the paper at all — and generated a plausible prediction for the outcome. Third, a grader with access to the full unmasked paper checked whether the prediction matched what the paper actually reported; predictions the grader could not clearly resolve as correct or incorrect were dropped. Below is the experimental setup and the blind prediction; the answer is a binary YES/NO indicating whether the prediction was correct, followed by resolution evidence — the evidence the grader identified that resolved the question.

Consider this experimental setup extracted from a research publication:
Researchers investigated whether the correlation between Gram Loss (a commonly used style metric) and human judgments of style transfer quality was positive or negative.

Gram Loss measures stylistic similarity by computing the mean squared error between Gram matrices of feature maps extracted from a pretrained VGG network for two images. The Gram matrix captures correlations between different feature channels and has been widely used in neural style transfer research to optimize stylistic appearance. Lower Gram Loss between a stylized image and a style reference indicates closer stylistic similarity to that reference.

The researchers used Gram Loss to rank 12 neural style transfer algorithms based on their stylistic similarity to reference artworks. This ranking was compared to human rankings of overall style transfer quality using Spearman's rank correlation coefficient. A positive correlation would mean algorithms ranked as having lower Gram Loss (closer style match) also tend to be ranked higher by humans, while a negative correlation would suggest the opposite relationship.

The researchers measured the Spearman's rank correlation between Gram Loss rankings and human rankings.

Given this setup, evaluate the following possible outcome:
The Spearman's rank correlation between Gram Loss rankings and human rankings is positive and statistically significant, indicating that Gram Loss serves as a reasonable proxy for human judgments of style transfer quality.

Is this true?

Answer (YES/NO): NO